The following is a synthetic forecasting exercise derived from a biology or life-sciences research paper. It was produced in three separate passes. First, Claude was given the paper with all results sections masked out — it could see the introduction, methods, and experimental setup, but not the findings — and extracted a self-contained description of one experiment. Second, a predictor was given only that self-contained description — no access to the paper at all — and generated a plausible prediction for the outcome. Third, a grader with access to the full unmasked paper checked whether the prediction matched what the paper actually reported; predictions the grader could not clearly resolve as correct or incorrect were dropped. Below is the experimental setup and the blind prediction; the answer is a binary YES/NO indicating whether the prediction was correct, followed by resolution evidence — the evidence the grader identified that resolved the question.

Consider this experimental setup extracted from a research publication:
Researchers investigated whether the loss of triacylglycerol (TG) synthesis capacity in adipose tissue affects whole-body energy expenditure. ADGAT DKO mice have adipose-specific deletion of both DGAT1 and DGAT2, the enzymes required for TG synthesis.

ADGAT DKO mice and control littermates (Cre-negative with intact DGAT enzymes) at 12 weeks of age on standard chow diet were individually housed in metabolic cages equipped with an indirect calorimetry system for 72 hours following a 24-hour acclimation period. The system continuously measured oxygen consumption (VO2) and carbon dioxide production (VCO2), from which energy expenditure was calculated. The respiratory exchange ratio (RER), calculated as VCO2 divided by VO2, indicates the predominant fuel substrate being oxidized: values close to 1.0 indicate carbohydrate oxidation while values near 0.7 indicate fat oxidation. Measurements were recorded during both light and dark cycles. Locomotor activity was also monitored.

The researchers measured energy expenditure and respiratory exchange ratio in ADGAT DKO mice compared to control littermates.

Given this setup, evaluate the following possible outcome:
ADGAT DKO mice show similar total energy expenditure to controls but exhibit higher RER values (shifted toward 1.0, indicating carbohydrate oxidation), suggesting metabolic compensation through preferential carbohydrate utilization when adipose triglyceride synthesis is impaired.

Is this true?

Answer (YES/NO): NO